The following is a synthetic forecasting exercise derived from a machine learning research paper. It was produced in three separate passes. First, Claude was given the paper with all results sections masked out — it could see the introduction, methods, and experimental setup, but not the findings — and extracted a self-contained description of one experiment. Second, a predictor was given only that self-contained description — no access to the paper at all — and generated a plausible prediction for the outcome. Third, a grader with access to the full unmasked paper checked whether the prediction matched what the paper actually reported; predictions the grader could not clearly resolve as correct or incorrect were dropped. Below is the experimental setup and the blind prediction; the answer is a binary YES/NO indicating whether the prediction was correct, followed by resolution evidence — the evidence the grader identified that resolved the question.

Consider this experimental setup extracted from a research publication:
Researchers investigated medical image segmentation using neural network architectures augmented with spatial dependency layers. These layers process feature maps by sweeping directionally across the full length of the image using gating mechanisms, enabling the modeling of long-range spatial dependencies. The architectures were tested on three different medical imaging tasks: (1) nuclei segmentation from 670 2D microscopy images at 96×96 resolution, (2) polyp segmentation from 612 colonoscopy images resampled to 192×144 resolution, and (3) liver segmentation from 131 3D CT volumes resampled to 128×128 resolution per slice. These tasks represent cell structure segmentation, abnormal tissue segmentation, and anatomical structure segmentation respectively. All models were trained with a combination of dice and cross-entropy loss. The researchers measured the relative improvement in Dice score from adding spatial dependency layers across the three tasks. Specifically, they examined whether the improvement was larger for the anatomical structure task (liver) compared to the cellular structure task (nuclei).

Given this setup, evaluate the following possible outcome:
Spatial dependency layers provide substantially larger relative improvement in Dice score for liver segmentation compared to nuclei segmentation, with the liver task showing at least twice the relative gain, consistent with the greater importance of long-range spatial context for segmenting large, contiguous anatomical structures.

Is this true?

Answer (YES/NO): YES